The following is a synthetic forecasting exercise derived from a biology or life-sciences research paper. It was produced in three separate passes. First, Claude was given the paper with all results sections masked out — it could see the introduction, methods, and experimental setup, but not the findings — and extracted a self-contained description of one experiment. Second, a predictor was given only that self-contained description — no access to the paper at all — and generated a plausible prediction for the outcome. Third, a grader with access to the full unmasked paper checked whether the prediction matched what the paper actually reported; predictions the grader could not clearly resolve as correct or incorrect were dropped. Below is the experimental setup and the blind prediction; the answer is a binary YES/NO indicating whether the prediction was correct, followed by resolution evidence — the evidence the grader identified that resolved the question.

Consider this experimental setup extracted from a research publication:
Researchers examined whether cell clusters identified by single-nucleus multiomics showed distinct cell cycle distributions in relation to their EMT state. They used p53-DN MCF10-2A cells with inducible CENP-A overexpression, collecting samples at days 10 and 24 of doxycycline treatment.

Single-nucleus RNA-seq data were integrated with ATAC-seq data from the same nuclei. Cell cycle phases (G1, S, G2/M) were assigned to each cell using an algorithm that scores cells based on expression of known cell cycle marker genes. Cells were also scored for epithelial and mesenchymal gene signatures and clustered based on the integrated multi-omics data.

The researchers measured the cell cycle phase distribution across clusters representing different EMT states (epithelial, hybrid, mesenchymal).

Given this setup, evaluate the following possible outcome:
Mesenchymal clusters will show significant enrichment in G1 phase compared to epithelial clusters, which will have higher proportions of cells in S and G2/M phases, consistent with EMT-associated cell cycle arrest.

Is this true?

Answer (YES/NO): NO